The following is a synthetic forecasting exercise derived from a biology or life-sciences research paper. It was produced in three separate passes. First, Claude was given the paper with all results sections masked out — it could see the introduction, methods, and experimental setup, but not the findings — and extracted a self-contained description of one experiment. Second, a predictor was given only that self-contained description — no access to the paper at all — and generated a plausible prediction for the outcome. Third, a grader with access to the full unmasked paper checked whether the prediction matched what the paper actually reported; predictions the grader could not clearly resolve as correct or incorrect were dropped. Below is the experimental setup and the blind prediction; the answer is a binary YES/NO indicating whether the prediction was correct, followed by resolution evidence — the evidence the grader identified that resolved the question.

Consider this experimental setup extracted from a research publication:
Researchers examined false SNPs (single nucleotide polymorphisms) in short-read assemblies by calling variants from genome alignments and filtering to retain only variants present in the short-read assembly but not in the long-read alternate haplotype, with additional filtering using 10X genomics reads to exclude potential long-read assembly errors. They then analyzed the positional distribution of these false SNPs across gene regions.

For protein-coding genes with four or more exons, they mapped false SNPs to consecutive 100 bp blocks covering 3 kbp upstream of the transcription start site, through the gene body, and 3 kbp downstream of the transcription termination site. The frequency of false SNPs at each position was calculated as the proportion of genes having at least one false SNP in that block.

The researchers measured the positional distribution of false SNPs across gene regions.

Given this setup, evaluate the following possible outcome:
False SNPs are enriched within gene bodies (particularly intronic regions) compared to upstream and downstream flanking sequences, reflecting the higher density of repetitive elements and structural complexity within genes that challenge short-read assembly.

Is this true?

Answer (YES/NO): NO